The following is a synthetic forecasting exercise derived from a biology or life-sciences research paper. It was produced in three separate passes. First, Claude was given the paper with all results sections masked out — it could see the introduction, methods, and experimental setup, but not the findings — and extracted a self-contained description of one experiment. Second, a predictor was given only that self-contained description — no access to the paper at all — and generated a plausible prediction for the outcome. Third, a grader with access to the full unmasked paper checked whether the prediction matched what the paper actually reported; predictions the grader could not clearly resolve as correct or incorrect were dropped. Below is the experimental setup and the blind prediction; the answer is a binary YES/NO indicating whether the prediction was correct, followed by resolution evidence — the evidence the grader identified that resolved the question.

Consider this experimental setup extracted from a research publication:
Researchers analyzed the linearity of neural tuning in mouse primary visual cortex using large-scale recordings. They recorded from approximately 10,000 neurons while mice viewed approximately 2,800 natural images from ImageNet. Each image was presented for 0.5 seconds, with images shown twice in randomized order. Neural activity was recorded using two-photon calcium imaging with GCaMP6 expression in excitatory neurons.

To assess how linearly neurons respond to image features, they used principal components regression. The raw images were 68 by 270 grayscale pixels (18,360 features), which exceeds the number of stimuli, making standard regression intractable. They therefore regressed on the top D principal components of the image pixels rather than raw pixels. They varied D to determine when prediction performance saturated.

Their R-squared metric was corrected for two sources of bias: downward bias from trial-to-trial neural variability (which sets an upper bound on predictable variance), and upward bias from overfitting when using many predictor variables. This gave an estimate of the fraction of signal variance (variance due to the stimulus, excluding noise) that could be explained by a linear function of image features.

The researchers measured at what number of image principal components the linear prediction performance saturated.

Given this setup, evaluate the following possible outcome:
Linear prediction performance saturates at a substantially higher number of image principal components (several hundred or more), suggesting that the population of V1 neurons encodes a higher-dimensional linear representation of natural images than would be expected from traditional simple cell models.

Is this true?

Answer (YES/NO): NO